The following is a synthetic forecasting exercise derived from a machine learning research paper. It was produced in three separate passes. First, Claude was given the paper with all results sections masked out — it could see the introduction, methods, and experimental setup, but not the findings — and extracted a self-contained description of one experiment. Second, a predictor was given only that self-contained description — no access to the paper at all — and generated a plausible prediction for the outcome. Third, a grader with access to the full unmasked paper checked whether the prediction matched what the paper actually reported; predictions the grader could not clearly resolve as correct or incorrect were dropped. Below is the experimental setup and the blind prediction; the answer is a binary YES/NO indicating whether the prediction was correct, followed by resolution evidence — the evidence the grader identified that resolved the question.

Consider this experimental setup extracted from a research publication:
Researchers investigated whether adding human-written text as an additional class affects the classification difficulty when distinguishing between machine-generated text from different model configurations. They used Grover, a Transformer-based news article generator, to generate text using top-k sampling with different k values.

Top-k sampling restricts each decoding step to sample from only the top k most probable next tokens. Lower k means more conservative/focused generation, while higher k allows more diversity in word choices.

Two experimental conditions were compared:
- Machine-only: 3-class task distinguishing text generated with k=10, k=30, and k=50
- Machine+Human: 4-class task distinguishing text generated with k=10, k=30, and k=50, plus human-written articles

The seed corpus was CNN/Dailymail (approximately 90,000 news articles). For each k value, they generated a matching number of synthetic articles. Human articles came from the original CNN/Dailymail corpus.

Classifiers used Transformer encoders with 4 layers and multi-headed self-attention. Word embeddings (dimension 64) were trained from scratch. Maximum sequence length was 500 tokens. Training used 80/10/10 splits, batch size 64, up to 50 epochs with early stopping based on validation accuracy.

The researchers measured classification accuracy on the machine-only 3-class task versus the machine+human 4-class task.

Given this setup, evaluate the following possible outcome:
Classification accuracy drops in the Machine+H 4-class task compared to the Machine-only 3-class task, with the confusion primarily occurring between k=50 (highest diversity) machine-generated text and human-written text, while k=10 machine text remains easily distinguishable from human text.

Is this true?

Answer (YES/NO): NO